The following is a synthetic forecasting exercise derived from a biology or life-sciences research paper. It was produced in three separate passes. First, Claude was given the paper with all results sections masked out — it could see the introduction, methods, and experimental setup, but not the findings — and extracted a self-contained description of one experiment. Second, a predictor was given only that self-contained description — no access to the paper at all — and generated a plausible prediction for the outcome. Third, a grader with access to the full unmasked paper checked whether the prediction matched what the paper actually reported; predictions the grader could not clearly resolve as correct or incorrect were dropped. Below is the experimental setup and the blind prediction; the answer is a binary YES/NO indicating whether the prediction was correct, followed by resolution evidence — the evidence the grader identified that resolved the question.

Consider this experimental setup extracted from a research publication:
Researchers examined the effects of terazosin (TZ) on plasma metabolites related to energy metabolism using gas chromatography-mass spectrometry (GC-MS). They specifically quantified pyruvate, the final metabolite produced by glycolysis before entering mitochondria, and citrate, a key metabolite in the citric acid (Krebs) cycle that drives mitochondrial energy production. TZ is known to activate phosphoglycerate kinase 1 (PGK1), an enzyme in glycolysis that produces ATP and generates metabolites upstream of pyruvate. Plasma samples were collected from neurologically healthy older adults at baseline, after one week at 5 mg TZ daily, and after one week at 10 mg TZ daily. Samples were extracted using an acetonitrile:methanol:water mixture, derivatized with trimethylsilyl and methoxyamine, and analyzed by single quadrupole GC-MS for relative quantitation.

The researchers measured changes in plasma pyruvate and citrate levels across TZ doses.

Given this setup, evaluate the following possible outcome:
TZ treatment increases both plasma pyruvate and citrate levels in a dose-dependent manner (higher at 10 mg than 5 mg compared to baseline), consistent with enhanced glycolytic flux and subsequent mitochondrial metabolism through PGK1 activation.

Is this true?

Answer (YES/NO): NO